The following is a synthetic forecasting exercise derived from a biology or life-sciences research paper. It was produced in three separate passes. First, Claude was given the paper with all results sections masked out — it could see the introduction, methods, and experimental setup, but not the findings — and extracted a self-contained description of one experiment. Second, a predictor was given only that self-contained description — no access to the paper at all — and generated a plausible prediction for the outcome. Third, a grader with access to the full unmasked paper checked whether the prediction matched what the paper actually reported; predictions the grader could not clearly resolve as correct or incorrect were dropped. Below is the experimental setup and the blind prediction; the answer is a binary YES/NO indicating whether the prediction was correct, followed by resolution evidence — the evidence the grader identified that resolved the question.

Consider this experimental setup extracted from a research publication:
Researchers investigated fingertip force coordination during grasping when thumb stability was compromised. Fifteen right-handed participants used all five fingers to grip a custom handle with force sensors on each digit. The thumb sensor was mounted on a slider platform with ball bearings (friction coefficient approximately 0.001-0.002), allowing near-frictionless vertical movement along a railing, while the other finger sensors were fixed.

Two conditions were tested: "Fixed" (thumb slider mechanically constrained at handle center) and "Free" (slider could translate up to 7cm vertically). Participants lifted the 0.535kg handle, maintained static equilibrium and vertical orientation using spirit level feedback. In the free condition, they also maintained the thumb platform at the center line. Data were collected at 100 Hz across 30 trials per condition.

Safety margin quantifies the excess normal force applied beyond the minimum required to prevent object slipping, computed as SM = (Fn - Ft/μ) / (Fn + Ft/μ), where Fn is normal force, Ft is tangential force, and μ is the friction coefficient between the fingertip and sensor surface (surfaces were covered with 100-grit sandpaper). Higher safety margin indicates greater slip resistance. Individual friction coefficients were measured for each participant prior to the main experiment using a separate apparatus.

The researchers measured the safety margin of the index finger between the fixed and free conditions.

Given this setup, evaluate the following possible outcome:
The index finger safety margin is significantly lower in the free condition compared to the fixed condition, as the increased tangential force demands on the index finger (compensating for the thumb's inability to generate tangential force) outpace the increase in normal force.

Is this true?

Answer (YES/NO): NO